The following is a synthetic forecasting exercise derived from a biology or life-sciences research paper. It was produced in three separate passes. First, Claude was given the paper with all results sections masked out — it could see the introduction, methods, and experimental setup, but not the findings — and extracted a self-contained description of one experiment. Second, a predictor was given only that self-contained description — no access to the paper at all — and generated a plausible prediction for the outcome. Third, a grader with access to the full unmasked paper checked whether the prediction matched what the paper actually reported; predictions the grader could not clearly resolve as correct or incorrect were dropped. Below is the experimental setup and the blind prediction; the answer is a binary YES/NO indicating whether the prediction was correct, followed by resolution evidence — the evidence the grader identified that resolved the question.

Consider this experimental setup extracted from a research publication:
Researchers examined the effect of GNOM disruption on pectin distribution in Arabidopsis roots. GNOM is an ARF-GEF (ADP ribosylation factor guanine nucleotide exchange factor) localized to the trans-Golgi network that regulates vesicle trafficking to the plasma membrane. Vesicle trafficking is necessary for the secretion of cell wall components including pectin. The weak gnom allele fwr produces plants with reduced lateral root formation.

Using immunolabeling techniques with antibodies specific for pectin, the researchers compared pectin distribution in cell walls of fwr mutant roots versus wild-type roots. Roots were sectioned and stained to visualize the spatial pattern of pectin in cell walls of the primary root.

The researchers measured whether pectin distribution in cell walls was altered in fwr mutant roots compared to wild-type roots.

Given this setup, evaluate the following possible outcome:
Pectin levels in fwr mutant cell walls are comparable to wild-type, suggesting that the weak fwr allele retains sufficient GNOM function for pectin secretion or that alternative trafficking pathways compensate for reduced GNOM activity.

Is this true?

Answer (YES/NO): NO